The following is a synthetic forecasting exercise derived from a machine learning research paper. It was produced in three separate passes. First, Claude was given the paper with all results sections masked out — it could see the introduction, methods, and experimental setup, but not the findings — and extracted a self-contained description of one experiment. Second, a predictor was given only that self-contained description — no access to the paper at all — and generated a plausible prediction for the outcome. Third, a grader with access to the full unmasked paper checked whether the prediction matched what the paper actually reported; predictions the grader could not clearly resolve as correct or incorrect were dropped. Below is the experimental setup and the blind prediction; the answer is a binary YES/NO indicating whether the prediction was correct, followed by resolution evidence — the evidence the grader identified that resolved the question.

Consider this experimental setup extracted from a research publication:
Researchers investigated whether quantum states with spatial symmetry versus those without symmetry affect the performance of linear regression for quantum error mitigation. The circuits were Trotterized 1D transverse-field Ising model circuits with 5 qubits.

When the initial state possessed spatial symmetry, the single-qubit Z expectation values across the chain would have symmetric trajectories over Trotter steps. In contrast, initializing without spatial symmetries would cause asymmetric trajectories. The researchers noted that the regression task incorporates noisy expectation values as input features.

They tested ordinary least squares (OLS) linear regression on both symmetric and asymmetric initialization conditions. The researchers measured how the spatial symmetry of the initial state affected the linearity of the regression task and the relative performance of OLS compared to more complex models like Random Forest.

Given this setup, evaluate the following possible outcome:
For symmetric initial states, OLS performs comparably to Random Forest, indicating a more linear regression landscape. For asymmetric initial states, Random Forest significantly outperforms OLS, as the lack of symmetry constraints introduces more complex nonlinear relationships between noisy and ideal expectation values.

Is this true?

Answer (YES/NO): YES